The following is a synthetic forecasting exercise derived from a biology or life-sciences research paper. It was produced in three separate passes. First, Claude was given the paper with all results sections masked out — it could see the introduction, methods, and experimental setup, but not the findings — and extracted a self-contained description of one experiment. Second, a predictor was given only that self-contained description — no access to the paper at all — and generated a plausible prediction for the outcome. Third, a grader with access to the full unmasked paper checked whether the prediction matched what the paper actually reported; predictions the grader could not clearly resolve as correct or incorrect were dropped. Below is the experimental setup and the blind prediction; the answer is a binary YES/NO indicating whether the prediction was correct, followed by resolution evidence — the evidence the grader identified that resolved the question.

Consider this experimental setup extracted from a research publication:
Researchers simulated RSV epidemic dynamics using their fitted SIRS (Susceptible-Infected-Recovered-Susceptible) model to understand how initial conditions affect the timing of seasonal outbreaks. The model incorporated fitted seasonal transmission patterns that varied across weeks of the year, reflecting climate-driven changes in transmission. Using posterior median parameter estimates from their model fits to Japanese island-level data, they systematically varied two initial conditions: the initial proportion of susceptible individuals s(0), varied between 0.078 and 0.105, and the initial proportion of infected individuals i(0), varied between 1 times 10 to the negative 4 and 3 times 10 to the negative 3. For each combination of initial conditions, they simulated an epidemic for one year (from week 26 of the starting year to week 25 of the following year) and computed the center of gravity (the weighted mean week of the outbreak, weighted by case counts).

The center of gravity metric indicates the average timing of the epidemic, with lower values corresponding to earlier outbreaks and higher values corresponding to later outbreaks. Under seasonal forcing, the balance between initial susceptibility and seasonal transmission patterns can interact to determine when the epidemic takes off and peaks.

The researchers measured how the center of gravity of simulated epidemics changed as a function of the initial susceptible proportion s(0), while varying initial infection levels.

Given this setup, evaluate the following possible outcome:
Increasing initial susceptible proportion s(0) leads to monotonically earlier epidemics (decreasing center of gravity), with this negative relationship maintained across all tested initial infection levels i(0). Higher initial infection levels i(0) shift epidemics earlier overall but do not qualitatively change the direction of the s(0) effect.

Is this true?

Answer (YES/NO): NO